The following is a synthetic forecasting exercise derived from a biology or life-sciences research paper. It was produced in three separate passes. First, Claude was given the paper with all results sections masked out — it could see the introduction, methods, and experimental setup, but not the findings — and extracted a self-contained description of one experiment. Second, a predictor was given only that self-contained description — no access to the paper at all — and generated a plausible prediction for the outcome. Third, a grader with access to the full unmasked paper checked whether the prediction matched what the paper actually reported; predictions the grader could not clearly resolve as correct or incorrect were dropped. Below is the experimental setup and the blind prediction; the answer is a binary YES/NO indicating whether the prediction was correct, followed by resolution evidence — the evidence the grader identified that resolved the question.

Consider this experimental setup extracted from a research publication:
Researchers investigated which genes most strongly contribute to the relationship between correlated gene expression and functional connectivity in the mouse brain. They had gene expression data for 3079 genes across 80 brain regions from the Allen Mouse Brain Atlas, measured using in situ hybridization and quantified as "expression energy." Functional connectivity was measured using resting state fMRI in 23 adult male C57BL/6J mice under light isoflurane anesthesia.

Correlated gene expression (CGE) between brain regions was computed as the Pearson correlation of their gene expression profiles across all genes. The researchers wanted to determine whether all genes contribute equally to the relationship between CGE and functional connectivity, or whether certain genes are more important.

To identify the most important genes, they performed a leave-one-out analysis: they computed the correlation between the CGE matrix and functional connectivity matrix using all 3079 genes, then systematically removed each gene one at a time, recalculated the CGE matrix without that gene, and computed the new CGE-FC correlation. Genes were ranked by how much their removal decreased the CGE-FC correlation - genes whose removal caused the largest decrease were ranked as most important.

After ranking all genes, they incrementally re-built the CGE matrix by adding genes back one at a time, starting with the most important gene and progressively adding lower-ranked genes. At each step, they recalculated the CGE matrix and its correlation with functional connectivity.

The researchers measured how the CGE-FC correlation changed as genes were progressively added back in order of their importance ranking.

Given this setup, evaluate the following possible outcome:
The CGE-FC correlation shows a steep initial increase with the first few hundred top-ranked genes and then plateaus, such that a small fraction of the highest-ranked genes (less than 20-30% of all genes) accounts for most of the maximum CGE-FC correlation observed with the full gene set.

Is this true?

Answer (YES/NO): NO